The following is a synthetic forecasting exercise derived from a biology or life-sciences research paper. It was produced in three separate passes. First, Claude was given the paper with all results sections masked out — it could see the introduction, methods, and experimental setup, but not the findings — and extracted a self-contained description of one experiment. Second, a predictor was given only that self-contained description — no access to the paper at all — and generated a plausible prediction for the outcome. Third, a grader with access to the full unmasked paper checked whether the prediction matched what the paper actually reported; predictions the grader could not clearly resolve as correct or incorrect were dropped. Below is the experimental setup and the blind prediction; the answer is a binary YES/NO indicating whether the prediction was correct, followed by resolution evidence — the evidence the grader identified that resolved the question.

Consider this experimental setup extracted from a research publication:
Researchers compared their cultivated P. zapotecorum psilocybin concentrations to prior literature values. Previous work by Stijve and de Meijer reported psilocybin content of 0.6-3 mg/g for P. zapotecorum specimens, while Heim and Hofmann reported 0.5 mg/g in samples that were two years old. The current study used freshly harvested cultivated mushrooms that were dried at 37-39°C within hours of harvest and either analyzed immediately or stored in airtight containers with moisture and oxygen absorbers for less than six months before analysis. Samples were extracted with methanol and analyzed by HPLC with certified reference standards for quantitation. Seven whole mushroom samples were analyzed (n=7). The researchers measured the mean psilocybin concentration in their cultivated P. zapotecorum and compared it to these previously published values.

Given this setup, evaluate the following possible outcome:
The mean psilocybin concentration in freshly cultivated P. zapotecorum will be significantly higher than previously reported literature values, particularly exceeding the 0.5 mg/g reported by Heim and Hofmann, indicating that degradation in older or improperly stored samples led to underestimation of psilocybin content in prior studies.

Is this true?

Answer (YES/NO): YES